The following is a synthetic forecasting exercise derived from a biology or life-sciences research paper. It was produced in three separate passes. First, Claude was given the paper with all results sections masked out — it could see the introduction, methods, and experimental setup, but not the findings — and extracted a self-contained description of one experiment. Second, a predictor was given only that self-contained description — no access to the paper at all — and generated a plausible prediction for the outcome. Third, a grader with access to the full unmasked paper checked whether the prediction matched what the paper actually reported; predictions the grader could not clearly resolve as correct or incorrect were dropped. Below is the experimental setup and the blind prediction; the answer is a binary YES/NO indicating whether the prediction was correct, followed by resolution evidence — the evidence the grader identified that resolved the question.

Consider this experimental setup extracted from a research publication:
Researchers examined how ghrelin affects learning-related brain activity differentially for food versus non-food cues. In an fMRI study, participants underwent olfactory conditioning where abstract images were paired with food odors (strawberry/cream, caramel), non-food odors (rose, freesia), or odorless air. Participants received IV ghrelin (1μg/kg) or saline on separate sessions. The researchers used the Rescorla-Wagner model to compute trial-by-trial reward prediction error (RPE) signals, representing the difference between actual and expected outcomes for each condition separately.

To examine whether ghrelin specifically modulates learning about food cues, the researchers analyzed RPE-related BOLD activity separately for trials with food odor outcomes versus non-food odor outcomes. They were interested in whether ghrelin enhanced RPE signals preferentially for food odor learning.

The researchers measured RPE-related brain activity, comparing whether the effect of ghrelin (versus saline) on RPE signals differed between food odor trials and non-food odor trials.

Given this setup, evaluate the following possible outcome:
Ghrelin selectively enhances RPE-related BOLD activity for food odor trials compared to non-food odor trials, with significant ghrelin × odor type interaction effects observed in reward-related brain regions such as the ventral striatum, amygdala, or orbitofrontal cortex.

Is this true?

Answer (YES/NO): YES